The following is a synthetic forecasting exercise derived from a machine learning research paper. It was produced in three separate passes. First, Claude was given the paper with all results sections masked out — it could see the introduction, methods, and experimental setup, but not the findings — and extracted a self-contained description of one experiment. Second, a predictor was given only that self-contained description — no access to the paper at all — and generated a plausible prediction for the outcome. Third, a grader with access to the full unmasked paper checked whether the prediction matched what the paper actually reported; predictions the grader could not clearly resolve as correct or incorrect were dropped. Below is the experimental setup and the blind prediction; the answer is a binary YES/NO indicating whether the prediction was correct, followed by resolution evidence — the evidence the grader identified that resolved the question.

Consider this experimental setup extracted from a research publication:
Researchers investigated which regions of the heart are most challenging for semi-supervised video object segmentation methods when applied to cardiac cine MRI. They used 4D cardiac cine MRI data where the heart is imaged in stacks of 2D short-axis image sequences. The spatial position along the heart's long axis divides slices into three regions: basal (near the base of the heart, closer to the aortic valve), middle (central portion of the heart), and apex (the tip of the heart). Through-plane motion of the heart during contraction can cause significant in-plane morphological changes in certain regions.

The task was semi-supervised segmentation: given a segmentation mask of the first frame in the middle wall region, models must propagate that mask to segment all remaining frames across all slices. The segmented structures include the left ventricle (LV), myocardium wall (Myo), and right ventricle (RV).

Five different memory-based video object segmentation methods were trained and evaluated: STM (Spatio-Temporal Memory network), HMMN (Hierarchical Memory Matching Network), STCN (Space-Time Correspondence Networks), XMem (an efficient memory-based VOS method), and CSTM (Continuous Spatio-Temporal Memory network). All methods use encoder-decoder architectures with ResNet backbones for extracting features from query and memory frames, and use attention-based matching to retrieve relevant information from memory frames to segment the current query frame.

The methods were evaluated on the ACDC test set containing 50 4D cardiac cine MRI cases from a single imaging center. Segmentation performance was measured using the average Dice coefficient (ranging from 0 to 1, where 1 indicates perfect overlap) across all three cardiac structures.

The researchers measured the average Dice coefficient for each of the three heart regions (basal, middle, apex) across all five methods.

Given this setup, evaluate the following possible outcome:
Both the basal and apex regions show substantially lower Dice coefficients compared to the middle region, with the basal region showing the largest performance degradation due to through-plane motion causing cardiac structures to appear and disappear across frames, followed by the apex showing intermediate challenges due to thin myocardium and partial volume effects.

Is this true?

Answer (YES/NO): NO